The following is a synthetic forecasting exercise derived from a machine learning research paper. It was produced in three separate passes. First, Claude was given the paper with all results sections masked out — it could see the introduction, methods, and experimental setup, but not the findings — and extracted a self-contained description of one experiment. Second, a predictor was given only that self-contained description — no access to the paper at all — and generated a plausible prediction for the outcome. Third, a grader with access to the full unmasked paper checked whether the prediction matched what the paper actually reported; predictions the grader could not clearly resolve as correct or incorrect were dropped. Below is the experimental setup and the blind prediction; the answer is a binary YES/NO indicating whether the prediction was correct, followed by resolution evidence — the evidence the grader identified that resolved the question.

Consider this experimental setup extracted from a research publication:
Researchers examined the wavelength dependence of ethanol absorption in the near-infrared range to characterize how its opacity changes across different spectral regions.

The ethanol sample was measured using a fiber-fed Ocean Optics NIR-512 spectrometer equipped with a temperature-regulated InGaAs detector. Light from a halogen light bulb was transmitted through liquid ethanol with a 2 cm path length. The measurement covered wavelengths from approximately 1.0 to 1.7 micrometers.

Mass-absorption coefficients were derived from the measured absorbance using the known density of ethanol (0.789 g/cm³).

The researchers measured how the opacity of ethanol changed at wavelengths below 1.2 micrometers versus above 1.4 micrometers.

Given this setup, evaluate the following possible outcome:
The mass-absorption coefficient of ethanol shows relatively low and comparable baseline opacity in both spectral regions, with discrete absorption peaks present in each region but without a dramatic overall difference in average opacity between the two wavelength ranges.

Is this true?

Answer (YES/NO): NO